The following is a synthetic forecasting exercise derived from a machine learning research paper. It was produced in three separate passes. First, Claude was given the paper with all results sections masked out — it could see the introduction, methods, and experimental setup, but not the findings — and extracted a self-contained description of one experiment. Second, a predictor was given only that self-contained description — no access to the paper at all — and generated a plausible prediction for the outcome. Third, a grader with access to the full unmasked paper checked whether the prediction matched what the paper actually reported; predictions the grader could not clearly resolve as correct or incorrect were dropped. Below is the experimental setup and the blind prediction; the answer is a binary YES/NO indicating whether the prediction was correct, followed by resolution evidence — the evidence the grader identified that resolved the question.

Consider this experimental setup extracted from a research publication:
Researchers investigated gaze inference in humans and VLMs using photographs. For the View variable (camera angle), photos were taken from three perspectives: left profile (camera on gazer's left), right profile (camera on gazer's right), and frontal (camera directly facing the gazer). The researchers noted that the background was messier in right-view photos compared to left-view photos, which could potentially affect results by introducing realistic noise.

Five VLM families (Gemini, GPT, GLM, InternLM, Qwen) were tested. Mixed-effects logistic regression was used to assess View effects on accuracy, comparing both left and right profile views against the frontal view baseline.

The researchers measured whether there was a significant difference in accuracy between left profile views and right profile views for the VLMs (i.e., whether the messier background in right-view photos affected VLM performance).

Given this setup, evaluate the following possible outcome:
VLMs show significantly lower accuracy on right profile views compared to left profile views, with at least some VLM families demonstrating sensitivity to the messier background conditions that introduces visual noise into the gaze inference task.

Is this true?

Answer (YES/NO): NO